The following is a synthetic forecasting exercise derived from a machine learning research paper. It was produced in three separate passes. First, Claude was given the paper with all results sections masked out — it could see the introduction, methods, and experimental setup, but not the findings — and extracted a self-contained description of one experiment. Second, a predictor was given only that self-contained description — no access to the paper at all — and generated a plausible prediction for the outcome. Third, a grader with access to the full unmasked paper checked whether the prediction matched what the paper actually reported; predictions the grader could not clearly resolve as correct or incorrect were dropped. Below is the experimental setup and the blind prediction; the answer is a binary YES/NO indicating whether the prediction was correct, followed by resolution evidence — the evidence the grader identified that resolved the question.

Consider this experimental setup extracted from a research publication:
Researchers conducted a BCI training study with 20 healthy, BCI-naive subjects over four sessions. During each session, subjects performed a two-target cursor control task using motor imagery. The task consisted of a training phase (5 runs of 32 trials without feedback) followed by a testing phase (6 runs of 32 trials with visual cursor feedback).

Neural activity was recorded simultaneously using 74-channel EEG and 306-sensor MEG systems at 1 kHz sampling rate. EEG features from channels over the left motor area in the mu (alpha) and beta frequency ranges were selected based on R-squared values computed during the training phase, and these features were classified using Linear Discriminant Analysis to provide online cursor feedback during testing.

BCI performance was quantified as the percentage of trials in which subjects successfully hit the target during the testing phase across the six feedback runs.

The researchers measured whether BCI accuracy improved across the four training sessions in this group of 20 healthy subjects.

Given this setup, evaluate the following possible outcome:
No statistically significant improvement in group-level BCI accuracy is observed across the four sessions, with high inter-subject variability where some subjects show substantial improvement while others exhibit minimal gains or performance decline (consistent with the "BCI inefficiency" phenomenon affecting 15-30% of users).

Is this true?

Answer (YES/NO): NO